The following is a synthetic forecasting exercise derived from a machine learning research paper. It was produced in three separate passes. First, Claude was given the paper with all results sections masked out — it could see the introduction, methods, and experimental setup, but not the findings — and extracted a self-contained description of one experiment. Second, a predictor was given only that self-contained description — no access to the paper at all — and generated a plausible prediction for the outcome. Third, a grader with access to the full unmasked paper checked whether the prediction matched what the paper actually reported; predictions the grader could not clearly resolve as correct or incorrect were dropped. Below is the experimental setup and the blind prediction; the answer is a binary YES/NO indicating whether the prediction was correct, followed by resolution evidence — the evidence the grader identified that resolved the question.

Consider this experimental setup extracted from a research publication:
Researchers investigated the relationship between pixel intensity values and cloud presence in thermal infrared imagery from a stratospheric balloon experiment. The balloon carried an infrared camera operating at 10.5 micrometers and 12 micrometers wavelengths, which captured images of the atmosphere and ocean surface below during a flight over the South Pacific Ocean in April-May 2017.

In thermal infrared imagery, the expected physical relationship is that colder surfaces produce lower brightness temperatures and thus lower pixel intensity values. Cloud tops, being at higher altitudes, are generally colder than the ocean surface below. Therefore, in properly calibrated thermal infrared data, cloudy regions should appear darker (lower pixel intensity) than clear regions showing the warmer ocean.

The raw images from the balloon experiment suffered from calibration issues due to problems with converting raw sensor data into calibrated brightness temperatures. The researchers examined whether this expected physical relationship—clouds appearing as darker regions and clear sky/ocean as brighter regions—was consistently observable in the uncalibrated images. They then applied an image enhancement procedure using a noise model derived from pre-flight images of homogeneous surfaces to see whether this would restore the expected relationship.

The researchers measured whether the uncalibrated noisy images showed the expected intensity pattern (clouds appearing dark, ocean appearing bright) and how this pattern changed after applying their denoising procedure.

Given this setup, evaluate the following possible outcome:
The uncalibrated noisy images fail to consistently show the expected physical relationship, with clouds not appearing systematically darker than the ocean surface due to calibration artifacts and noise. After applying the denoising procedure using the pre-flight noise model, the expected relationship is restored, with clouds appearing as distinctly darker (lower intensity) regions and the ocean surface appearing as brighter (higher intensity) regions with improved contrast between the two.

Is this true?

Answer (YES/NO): NO